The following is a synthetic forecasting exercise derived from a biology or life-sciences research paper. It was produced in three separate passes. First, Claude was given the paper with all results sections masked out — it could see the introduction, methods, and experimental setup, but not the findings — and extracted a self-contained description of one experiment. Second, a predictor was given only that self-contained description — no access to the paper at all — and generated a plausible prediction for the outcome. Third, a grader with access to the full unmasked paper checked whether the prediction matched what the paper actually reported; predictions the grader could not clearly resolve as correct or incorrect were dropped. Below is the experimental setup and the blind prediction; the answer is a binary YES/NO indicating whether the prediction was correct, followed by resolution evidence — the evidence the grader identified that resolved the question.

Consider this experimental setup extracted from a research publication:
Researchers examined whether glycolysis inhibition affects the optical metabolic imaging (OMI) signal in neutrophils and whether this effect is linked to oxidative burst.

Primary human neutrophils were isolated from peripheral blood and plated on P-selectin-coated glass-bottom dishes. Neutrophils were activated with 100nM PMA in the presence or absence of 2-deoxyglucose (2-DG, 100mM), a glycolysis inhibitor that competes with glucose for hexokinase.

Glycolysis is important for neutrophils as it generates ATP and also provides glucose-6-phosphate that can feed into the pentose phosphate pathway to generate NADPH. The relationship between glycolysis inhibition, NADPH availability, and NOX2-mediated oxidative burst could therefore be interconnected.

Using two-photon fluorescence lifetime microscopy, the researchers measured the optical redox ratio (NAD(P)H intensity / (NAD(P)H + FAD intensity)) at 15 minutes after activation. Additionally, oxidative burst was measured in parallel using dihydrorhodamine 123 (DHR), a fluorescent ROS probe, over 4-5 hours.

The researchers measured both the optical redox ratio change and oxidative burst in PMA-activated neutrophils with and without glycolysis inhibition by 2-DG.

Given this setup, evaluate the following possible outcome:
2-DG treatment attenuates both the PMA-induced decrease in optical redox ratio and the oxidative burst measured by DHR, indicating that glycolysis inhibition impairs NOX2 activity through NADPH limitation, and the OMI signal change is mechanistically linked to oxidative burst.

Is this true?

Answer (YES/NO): NO